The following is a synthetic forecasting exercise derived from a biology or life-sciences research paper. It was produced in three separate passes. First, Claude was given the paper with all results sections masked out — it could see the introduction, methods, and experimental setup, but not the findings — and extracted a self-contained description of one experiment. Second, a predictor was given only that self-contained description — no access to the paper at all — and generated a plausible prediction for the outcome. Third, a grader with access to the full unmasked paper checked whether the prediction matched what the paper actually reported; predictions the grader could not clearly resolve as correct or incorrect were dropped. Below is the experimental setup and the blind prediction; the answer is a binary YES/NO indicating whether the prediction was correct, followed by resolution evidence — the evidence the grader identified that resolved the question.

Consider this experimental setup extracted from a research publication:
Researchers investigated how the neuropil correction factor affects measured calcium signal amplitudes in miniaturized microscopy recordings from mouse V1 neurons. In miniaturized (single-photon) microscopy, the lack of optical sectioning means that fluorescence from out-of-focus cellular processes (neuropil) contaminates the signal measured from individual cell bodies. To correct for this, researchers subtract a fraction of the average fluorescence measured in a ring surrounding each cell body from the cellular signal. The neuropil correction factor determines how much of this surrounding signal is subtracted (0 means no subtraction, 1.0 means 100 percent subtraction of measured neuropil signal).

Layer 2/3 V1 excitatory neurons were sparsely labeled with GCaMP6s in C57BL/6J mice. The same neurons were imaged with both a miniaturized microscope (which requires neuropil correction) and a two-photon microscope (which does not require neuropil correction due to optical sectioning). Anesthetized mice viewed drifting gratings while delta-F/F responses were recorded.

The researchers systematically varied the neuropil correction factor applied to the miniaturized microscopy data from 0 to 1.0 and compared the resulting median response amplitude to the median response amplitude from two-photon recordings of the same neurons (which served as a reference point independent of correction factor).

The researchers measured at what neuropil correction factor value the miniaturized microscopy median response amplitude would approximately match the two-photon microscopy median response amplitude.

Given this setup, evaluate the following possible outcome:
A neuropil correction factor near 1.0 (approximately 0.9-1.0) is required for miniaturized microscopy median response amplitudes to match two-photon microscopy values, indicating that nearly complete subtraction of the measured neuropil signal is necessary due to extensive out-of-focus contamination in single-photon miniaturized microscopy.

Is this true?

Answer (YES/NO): YES